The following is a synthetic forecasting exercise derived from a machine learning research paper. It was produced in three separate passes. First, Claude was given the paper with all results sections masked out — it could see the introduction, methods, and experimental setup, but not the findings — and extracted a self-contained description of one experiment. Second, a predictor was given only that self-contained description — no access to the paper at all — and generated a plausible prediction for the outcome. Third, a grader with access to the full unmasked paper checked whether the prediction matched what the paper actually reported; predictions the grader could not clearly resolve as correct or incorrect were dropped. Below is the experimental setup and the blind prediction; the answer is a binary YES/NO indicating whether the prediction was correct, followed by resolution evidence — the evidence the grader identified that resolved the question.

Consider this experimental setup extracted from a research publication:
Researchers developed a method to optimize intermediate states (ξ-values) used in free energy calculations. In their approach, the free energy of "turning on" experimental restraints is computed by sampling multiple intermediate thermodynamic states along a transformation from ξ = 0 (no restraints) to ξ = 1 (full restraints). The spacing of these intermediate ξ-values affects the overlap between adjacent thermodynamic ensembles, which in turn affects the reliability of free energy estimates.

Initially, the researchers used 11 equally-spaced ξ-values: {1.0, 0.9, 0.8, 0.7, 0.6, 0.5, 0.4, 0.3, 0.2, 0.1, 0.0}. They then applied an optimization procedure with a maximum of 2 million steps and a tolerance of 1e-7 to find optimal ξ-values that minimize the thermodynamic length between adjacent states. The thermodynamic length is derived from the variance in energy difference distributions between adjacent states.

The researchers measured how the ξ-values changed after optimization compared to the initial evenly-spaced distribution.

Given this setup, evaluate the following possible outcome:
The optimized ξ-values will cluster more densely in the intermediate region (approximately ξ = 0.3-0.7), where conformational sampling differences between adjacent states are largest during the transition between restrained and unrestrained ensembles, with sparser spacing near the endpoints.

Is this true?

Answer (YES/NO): NO